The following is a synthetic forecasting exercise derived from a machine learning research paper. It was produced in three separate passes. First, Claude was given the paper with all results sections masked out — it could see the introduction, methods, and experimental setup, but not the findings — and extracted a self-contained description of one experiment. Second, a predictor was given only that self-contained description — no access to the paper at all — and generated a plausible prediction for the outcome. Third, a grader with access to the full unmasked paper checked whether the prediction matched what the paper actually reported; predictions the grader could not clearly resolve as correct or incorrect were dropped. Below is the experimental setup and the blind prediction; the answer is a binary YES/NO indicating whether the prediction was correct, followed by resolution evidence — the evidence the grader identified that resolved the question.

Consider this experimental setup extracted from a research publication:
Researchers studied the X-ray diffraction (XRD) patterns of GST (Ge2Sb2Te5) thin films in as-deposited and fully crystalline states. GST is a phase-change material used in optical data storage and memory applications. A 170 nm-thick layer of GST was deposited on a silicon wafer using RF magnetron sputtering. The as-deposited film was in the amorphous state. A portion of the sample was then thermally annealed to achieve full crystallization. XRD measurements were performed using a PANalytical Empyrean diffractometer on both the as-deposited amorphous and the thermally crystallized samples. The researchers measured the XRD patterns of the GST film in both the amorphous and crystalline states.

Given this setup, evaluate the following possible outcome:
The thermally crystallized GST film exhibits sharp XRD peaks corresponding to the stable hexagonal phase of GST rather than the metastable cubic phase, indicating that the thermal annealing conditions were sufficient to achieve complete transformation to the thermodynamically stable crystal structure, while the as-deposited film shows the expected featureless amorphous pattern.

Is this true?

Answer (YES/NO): NO